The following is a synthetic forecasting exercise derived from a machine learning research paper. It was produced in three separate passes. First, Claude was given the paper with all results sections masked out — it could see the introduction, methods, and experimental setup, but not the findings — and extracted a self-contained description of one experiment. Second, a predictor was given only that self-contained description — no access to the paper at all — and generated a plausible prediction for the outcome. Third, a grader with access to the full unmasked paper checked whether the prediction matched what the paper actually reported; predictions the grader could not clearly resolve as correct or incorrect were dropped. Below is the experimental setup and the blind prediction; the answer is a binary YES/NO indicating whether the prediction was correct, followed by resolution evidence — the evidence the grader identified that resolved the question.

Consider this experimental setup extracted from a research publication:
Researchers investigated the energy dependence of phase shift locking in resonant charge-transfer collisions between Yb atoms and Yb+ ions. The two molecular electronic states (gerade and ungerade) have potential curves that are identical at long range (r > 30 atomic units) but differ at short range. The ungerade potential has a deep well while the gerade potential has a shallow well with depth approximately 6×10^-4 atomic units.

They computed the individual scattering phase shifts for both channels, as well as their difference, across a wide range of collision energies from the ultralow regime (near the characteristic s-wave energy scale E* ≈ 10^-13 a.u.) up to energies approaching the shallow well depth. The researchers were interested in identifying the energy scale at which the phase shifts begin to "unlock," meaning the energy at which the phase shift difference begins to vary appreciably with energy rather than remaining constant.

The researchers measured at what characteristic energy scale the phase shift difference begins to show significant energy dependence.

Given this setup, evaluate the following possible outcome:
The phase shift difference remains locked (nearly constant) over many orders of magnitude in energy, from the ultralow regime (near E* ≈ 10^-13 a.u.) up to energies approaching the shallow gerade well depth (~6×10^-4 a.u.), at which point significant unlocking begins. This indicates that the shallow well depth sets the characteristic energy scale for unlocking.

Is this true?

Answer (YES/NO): NO